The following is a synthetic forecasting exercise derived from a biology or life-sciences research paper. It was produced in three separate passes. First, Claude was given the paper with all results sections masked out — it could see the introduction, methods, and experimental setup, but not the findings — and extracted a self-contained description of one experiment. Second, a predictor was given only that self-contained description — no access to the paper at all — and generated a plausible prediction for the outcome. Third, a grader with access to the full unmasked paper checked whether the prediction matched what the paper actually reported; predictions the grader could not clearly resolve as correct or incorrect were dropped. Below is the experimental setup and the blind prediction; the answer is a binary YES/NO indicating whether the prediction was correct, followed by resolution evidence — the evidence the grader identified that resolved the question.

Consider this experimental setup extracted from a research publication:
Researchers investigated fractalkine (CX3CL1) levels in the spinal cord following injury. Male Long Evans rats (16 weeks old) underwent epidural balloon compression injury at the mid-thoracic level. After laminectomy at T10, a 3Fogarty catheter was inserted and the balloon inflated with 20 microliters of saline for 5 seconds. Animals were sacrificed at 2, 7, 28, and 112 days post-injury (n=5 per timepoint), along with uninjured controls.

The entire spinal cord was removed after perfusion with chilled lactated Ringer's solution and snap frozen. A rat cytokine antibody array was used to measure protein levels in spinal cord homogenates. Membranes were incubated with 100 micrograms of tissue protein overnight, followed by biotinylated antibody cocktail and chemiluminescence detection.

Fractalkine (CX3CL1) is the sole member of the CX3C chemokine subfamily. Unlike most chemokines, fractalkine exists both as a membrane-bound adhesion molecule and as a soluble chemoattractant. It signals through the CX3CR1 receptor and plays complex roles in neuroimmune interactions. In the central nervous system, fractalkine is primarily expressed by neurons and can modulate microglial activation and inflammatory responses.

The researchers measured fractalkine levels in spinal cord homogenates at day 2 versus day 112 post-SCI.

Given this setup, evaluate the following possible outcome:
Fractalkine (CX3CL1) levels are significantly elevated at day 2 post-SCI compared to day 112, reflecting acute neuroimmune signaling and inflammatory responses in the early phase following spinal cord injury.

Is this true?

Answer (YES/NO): NO